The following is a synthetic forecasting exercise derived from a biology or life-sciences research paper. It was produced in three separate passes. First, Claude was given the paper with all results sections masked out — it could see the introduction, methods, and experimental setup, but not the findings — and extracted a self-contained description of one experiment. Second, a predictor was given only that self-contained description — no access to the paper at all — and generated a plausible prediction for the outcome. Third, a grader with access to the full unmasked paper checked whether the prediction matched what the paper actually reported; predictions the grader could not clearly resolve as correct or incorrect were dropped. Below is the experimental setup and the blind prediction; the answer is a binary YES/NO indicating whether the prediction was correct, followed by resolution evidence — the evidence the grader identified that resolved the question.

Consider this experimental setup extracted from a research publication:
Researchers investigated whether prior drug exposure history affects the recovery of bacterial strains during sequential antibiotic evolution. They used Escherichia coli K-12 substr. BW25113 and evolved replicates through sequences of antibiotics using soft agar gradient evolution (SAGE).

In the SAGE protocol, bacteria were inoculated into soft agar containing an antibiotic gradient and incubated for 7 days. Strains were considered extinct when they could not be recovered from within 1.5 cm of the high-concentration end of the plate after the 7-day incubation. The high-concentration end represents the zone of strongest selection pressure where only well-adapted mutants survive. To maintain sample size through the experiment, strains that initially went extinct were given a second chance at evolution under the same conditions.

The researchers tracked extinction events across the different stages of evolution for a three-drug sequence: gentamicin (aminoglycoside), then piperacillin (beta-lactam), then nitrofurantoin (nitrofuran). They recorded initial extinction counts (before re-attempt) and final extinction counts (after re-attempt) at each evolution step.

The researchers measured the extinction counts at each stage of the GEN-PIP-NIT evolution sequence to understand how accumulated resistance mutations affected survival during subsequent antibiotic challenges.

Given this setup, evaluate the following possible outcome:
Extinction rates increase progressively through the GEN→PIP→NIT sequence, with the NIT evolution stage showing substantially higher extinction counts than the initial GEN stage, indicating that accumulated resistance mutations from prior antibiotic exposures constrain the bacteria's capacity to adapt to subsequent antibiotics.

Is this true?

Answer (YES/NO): YES